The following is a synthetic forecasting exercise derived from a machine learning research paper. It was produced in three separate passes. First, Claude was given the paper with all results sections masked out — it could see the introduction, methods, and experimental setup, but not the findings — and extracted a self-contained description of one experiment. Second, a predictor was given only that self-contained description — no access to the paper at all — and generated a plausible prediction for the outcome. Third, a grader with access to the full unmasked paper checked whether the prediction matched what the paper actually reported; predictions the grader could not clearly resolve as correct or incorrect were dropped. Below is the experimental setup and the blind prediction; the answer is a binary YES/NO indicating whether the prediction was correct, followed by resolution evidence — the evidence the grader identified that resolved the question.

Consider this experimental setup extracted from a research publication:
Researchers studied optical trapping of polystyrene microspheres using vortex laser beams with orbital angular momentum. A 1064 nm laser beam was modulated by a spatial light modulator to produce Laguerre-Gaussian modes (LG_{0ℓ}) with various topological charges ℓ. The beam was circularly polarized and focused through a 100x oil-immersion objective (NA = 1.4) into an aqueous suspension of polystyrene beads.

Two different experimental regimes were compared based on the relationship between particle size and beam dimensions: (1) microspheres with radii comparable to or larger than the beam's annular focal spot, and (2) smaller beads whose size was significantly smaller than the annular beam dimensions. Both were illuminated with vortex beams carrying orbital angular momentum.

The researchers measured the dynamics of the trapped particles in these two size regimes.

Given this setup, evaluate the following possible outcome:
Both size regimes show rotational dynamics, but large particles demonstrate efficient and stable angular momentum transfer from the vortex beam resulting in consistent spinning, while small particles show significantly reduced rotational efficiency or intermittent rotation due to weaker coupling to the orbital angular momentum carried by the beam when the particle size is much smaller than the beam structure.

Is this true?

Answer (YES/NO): NO